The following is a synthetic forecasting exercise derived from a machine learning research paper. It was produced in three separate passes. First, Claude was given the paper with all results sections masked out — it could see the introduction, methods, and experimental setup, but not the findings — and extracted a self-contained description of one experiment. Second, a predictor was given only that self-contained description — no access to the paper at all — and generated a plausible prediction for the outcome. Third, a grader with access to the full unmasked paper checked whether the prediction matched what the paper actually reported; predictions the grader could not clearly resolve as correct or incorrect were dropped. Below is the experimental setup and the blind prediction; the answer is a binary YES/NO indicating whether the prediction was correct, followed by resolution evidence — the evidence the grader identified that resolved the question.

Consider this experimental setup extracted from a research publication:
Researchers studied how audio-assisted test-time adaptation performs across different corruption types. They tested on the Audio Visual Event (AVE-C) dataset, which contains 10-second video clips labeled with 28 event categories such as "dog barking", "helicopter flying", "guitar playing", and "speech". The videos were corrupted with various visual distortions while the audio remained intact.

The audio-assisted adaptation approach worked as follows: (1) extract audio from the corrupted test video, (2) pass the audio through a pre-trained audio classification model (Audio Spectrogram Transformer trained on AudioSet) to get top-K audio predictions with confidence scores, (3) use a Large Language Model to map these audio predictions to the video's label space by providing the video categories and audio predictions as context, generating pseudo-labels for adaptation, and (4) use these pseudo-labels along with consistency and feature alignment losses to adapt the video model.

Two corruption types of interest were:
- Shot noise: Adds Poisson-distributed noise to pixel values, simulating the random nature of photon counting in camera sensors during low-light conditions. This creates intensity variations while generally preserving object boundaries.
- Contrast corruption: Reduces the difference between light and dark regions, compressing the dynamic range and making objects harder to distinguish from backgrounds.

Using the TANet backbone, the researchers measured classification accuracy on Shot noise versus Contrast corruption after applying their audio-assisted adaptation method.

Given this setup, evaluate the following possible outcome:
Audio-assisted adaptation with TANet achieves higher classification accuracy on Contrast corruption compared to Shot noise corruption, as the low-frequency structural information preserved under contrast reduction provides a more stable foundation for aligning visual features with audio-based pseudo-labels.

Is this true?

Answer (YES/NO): NO